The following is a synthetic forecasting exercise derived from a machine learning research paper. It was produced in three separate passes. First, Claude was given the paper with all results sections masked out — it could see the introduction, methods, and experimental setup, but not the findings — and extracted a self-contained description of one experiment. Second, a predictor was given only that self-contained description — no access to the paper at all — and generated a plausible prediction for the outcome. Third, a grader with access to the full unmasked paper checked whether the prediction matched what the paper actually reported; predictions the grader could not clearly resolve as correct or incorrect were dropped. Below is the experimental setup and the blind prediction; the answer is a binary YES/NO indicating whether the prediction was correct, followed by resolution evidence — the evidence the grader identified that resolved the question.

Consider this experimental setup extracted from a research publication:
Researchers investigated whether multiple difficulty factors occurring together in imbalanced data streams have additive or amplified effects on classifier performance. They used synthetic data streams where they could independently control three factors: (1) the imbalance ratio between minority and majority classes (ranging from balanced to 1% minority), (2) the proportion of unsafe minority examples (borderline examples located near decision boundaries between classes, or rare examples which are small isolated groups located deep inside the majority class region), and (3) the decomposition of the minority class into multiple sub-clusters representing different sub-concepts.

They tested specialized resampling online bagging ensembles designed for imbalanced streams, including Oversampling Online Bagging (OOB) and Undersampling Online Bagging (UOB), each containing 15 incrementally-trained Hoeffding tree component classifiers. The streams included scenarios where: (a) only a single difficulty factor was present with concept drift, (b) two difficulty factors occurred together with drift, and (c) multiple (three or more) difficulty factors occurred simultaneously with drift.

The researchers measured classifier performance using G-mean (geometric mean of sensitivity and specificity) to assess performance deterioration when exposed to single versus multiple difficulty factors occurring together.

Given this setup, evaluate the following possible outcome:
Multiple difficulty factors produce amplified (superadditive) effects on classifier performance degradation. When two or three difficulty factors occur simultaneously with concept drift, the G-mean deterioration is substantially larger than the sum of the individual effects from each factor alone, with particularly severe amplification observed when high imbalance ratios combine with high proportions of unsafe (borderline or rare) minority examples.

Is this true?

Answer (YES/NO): YES